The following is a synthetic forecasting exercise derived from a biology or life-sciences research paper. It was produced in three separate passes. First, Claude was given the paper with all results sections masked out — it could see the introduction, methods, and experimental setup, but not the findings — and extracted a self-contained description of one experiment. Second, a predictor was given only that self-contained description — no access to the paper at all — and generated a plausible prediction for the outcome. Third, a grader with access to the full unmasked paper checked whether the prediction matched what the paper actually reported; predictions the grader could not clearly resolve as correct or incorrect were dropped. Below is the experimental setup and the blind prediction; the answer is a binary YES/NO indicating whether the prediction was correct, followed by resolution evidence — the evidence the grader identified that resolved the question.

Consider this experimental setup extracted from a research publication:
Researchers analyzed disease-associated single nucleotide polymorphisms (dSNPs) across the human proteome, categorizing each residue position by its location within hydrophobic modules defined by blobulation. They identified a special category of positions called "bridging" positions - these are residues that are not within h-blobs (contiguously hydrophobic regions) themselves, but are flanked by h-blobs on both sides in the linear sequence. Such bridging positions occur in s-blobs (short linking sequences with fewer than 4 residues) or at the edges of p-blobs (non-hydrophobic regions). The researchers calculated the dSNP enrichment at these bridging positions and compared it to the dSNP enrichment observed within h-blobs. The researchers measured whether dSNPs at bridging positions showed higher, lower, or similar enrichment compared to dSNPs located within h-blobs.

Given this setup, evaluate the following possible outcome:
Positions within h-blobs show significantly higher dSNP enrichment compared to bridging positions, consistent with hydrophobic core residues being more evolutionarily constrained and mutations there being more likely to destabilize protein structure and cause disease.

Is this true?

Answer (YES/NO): NO